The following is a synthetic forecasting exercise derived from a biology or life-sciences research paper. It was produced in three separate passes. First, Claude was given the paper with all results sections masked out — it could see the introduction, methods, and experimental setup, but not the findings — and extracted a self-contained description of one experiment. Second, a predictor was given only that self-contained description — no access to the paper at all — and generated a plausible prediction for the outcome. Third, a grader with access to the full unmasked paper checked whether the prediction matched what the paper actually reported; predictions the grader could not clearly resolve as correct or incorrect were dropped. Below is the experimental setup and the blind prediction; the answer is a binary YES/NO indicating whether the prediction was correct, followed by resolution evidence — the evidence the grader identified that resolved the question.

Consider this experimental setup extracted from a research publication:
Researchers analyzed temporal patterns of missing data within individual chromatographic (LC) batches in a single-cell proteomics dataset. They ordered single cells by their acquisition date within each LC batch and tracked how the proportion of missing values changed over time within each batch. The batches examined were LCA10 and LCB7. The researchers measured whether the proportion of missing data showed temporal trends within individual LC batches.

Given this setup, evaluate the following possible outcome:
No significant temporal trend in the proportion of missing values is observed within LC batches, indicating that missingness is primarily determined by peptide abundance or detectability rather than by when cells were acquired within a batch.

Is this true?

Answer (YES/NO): NO